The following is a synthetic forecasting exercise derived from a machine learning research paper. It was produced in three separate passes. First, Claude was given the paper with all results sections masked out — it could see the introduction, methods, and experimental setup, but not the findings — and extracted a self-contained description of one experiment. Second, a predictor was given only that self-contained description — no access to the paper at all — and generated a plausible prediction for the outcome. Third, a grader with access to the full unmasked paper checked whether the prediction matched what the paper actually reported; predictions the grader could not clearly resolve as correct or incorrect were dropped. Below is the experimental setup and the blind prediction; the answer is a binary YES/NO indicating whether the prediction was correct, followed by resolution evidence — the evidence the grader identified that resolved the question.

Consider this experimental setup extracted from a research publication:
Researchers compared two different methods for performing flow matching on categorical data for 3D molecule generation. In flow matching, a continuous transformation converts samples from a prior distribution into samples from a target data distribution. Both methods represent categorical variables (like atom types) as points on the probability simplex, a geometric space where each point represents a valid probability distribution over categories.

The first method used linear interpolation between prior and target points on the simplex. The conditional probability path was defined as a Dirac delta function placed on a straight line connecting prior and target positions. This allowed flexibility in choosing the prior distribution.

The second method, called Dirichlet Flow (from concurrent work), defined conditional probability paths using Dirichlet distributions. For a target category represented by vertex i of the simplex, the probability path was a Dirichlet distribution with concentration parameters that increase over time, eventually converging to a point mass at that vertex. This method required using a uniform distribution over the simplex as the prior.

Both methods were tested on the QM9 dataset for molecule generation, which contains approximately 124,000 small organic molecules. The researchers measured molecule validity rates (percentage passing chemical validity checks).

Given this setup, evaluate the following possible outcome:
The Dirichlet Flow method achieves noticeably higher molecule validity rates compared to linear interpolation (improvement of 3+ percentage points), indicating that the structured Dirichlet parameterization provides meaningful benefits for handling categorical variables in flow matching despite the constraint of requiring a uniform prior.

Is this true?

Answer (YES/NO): NO